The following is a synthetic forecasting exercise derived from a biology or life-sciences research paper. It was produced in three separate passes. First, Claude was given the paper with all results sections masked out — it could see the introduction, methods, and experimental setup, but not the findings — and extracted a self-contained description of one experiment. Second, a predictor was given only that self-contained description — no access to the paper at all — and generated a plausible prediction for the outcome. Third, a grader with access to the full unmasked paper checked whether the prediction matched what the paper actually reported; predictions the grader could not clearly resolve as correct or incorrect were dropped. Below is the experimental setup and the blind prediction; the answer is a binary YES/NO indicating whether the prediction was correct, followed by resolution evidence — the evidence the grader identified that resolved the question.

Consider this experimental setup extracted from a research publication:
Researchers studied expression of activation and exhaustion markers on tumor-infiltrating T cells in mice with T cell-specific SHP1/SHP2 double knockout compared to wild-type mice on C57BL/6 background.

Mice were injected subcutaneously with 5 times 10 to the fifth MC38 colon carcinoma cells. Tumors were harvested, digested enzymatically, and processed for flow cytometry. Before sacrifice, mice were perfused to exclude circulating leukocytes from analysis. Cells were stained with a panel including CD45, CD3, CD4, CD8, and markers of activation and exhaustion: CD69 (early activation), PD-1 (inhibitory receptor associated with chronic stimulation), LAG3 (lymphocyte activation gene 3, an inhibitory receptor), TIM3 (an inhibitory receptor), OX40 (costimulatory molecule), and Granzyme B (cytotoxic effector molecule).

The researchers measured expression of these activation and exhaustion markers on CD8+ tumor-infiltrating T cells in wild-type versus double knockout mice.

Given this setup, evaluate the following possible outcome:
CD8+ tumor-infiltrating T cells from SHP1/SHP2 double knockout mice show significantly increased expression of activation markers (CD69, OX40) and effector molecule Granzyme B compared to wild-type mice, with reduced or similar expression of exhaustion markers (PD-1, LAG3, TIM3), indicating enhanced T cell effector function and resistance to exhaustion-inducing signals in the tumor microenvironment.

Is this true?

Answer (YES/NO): NO